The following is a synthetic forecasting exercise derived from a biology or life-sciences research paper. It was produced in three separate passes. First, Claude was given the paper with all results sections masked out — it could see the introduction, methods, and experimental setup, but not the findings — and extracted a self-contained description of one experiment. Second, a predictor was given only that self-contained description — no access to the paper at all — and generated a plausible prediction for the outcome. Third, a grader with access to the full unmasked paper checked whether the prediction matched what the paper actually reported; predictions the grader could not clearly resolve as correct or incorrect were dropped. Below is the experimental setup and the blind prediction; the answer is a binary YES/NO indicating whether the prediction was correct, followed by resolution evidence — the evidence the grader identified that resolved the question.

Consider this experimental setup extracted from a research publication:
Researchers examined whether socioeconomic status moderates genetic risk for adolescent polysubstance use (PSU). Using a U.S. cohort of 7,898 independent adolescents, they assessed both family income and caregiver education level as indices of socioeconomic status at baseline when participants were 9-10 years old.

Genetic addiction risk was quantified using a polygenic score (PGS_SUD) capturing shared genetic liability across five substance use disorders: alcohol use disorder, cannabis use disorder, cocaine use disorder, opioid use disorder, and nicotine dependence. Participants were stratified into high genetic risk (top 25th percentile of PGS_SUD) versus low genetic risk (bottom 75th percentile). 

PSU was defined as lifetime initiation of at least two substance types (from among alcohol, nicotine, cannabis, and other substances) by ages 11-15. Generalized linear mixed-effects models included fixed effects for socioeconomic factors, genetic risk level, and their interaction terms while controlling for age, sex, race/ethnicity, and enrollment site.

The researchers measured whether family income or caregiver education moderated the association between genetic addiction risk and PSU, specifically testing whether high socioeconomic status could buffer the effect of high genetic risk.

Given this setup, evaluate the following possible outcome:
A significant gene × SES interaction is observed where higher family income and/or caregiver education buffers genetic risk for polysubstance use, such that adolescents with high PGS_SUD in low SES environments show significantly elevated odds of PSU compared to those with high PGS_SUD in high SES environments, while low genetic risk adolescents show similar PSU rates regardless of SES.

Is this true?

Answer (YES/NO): NO